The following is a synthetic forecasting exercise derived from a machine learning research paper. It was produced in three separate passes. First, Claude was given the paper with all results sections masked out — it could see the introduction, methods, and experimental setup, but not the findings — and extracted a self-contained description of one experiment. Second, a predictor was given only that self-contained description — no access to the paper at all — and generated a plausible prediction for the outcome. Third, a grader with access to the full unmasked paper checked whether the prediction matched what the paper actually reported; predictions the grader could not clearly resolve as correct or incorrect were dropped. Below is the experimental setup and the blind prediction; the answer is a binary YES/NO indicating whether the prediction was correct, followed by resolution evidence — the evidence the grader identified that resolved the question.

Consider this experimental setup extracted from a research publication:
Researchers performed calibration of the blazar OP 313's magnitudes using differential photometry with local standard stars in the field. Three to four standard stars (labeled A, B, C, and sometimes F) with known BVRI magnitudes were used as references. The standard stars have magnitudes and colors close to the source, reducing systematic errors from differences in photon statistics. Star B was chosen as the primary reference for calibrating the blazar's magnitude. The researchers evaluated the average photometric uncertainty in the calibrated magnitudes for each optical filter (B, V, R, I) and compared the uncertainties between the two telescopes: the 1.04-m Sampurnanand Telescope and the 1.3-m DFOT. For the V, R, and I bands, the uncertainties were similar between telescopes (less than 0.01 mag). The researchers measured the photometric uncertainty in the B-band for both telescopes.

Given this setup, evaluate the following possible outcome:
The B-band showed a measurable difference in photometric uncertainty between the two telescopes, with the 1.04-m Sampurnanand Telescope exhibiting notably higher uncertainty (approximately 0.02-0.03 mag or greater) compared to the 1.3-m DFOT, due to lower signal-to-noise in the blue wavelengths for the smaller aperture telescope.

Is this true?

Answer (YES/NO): YES